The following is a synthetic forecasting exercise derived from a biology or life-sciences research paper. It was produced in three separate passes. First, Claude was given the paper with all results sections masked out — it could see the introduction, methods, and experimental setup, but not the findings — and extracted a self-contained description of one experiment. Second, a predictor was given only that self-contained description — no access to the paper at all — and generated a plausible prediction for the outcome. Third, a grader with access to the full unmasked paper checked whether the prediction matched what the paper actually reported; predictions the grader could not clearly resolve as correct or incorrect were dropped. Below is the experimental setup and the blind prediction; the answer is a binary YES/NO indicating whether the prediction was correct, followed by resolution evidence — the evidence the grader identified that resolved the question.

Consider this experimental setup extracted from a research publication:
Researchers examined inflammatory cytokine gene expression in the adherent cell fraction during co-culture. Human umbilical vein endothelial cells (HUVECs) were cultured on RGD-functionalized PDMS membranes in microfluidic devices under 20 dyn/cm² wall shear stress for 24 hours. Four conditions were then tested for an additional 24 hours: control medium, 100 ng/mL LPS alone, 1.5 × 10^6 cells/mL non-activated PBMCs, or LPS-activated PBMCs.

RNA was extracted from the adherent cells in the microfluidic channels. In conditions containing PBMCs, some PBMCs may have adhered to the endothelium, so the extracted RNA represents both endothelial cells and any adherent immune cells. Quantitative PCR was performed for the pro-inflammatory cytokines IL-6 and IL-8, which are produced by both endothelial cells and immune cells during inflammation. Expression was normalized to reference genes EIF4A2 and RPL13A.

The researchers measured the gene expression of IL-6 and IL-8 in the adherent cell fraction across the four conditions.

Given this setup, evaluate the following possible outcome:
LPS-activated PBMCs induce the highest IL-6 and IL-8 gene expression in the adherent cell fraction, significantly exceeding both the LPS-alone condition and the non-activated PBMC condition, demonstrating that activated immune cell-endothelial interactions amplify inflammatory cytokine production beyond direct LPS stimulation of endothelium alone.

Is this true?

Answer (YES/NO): NO